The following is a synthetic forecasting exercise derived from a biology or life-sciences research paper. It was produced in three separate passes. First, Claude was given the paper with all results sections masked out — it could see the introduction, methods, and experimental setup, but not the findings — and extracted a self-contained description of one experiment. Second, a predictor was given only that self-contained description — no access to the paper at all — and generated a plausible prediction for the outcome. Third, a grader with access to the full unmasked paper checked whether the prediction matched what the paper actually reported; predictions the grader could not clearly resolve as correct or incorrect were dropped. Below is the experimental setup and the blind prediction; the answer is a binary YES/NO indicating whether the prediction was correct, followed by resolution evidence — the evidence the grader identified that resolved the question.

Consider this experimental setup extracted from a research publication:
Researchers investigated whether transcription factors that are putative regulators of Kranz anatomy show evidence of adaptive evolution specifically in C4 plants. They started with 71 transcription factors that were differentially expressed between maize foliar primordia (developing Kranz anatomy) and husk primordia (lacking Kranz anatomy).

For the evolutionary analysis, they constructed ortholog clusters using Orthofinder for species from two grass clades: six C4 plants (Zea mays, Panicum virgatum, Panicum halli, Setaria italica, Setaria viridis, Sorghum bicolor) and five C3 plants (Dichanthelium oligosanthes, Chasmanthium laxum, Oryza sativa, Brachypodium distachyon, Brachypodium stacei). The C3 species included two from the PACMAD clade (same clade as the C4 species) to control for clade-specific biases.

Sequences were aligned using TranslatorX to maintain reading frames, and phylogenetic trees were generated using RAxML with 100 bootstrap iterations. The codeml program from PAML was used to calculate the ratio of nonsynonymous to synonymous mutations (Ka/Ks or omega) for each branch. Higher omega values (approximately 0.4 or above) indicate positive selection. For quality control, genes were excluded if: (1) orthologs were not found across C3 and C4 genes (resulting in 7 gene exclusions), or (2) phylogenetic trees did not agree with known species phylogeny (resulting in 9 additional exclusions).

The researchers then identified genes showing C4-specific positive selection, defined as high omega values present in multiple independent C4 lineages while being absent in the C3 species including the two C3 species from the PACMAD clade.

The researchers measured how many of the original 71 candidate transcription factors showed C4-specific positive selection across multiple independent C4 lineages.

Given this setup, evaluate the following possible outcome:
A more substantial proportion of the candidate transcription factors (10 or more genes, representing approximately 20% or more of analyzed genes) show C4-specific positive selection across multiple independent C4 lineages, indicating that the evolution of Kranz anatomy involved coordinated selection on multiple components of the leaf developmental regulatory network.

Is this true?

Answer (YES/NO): NO